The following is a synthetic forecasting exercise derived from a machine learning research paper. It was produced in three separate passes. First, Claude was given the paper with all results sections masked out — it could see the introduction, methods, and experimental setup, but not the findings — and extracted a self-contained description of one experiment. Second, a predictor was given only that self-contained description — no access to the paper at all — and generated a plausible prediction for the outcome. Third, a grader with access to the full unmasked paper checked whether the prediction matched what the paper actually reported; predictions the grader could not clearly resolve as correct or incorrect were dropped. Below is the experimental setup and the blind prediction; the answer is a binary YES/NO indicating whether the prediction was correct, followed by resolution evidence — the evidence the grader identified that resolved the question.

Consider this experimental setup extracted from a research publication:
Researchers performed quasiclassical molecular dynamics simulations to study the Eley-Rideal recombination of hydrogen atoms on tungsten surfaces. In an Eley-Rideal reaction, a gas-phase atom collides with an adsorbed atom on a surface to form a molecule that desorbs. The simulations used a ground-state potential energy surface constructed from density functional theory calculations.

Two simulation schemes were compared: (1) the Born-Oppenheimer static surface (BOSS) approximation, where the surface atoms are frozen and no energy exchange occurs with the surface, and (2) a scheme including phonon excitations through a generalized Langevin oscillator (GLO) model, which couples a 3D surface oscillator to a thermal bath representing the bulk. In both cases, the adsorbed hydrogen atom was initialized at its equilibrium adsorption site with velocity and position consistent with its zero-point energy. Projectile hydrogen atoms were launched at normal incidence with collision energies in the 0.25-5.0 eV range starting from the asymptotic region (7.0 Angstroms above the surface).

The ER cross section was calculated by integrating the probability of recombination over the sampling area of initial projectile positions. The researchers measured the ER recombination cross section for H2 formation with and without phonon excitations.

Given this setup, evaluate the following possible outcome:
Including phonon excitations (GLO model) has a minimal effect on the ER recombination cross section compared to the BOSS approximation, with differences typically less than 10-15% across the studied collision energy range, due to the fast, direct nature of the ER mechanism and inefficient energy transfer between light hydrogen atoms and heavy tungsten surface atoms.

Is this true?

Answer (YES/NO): YES